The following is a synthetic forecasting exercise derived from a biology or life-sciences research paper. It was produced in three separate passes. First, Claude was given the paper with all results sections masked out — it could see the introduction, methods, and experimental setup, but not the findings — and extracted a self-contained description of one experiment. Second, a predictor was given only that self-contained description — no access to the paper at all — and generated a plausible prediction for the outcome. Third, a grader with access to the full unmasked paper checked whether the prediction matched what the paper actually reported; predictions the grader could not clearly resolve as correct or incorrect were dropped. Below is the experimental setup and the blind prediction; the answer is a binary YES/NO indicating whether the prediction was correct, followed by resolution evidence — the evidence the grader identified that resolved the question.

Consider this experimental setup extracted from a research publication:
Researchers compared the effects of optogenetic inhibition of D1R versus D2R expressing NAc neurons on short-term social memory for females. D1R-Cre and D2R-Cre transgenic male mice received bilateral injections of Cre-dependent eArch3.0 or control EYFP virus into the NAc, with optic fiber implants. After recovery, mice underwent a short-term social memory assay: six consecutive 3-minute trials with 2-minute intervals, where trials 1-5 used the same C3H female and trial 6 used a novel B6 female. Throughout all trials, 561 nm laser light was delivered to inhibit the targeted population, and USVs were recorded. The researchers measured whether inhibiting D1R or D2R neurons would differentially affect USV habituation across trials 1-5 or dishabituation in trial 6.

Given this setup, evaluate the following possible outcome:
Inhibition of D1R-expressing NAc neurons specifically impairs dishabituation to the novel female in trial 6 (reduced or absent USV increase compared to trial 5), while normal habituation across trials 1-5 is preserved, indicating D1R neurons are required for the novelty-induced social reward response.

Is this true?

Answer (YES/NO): NO